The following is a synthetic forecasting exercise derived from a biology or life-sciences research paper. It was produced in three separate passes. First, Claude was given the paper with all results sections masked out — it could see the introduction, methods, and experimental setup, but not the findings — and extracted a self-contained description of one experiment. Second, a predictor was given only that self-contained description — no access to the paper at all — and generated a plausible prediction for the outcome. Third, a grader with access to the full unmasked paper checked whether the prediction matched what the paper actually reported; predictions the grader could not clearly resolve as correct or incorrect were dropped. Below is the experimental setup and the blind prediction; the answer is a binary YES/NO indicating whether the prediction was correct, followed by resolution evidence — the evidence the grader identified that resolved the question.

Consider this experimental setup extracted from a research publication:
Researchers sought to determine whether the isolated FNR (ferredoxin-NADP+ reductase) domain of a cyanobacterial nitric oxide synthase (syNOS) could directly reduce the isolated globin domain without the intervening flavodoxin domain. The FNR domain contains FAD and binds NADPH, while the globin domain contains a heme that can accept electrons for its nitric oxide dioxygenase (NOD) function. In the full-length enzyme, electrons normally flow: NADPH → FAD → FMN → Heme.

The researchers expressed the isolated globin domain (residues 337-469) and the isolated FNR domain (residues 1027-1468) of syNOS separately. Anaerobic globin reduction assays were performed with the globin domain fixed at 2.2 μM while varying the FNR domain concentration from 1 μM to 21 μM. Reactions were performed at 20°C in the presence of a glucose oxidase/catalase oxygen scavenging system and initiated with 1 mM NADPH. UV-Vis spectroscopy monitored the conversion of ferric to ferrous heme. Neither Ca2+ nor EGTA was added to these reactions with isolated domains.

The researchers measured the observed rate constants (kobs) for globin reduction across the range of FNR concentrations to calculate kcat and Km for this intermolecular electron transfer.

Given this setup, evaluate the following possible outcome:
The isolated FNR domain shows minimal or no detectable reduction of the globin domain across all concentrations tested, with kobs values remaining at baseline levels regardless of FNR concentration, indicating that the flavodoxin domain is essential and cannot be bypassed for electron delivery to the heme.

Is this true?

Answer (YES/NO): NO